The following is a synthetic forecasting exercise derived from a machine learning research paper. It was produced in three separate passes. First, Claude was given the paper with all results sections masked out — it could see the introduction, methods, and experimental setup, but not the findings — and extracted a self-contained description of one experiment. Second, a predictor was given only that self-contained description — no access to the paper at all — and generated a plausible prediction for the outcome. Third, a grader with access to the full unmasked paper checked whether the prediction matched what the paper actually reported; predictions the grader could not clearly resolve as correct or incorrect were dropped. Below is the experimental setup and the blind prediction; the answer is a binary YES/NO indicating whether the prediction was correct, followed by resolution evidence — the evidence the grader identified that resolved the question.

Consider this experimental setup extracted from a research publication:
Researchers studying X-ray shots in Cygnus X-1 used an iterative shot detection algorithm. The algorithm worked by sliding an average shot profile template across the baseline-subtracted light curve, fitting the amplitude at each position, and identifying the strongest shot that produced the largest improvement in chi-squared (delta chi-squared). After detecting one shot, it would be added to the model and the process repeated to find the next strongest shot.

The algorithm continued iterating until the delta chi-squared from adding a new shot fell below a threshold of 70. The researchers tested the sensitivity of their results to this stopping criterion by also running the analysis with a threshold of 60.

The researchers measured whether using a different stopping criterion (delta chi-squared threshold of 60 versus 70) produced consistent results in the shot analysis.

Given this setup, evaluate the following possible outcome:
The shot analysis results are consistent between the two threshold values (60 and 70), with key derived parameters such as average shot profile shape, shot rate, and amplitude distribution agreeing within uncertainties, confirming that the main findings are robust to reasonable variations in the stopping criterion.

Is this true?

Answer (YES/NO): YES